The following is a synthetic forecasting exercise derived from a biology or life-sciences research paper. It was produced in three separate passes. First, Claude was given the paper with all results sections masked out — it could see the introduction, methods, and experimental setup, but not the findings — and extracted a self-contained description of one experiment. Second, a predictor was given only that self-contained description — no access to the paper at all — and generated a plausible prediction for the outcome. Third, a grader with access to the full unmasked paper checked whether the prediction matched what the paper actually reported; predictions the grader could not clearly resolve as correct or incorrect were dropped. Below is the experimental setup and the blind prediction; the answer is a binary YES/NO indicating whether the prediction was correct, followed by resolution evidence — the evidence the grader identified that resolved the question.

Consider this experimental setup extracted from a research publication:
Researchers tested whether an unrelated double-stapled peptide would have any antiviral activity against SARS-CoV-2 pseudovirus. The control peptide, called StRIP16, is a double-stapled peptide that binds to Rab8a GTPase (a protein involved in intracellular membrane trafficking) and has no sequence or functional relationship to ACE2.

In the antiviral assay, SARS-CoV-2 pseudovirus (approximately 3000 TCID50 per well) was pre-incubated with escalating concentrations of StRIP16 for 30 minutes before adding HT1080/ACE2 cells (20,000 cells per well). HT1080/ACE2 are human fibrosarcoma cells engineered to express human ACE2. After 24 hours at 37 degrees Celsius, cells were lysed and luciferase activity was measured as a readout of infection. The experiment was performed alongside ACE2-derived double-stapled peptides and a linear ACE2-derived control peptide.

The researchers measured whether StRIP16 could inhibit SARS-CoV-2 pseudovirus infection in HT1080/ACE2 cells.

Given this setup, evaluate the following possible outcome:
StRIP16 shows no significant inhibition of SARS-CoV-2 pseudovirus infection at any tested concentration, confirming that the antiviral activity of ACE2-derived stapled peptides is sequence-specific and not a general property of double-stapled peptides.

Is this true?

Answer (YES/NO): YES